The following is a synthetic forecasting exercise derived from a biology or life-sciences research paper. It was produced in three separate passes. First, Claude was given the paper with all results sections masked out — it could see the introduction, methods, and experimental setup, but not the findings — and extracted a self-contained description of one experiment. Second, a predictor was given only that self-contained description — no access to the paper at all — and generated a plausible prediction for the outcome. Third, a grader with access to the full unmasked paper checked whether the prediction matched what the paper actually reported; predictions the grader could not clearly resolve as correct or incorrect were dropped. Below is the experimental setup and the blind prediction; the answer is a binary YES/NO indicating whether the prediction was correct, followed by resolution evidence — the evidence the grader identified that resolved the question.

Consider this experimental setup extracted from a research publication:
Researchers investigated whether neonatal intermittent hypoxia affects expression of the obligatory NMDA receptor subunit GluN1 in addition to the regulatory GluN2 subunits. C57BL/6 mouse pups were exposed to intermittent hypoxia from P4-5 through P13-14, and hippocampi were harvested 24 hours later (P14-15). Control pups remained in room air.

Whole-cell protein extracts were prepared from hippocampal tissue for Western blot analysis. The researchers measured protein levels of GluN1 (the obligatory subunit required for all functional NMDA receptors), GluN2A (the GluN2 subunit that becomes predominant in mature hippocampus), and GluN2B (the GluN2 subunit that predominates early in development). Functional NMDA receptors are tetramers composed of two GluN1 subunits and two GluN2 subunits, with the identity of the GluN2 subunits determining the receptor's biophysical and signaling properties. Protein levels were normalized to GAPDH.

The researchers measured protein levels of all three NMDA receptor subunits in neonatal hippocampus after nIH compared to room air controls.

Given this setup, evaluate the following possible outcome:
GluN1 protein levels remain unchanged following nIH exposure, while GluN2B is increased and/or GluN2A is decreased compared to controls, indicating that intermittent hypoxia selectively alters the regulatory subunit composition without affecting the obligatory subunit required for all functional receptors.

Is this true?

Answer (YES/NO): YES